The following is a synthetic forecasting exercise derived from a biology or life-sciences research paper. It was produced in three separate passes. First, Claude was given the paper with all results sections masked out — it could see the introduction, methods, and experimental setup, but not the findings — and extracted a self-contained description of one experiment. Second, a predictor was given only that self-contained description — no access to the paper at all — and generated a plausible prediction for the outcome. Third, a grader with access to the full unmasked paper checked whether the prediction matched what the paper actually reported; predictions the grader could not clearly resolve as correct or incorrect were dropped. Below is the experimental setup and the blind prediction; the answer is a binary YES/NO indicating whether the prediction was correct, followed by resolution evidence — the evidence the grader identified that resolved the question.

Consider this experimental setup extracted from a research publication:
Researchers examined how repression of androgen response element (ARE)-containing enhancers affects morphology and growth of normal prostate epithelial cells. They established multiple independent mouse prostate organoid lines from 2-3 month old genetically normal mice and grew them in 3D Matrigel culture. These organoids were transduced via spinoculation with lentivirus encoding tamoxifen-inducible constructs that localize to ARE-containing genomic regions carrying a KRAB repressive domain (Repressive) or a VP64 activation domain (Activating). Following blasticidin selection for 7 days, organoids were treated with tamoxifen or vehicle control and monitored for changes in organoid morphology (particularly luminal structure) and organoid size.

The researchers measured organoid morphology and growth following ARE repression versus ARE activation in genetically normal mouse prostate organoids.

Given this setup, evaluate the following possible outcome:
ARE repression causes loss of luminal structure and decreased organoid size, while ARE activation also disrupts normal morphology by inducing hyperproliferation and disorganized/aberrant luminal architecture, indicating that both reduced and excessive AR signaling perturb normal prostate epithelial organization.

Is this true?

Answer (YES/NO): NO